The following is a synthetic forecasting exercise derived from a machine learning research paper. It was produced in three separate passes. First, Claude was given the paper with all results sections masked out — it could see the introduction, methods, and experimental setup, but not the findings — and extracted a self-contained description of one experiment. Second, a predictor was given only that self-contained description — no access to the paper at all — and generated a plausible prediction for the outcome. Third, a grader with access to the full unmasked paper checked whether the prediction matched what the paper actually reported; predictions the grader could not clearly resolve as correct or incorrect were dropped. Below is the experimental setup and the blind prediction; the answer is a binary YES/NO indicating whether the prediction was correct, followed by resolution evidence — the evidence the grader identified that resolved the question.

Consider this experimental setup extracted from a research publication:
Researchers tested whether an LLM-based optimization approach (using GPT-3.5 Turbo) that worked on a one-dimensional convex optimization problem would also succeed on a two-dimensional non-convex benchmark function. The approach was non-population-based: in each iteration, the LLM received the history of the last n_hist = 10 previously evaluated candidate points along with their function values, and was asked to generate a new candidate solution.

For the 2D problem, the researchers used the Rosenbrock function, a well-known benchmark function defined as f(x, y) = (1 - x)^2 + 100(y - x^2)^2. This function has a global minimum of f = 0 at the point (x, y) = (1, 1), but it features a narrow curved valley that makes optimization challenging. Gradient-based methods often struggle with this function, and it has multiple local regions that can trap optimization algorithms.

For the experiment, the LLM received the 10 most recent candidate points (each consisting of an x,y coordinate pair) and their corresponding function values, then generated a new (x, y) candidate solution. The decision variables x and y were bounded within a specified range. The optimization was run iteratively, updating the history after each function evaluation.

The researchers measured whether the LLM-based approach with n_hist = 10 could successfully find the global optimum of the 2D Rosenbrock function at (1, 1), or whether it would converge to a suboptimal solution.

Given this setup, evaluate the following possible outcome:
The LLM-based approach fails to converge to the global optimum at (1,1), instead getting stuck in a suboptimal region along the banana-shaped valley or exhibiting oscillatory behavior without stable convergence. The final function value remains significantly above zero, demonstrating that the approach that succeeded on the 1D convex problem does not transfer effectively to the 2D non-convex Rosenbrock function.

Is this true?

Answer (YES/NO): YES